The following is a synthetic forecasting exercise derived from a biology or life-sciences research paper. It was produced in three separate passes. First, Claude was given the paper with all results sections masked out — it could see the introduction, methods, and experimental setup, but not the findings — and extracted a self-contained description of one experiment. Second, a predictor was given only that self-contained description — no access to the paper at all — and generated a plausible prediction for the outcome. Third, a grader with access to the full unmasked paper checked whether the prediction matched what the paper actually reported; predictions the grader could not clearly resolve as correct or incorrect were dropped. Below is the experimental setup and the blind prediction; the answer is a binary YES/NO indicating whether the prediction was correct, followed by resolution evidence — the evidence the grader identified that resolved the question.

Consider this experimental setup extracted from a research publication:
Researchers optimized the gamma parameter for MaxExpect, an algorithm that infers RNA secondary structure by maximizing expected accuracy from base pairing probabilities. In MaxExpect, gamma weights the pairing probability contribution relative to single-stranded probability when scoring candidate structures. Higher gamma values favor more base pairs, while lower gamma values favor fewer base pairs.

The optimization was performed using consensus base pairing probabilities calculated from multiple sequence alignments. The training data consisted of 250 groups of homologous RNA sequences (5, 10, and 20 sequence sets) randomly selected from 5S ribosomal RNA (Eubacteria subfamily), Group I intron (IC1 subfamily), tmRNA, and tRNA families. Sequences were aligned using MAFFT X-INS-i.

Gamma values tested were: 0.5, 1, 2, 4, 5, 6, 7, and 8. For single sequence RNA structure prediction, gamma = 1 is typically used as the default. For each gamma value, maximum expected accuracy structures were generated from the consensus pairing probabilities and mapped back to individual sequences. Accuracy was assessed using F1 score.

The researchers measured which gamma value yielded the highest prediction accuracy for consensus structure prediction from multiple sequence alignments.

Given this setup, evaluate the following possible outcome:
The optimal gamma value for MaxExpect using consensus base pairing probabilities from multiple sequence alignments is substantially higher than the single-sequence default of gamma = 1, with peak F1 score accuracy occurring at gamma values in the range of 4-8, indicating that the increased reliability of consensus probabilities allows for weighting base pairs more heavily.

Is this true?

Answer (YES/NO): YES